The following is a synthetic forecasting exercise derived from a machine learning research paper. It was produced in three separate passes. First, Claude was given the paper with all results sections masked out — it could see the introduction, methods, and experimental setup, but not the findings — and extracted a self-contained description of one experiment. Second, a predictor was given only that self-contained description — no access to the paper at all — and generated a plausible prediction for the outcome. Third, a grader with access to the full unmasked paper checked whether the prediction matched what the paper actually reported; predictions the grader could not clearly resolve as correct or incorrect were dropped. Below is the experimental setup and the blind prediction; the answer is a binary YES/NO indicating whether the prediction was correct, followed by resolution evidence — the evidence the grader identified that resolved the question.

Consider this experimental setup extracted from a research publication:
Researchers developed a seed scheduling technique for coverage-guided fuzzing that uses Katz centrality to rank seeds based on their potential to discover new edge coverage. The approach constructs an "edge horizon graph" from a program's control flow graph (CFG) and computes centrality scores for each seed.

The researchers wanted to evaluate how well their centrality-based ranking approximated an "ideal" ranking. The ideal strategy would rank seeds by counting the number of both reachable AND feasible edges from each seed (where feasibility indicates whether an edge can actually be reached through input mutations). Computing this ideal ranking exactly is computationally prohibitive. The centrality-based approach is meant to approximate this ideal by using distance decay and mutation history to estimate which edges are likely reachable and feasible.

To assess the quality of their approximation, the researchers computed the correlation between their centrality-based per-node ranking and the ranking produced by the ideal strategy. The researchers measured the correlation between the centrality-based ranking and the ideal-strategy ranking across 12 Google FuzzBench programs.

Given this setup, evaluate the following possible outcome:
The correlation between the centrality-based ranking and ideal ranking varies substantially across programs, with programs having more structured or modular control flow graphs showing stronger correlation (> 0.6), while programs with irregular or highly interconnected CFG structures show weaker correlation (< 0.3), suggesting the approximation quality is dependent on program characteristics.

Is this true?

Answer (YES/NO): NO